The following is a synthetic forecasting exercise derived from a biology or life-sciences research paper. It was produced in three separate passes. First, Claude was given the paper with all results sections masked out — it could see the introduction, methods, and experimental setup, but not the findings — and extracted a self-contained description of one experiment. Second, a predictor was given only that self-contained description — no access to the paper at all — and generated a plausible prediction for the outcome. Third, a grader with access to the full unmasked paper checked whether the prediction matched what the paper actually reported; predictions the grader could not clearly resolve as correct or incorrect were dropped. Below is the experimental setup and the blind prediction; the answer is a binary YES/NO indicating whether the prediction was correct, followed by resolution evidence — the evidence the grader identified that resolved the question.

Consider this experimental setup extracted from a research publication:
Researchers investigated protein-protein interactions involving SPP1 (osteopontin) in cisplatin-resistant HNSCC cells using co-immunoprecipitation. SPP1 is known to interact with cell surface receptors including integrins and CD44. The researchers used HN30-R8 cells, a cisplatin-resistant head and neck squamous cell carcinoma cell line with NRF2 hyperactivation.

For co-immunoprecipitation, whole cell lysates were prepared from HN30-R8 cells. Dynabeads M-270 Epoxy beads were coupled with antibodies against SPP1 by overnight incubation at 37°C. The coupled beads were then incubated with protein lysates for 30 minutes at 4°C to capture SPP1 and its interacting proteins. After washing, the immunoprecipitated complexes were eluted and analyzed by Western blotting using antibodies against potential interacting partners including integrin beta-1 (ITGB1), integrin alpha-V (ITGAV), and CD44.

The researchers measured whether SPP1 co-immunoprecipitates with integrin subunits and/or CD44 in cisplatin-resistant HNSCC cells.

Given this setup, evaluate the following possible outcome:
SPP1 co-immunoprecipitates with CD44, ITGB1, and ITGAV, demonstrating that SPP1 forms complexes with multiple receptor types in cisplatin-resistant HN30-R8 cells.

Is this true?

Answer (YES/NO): NO